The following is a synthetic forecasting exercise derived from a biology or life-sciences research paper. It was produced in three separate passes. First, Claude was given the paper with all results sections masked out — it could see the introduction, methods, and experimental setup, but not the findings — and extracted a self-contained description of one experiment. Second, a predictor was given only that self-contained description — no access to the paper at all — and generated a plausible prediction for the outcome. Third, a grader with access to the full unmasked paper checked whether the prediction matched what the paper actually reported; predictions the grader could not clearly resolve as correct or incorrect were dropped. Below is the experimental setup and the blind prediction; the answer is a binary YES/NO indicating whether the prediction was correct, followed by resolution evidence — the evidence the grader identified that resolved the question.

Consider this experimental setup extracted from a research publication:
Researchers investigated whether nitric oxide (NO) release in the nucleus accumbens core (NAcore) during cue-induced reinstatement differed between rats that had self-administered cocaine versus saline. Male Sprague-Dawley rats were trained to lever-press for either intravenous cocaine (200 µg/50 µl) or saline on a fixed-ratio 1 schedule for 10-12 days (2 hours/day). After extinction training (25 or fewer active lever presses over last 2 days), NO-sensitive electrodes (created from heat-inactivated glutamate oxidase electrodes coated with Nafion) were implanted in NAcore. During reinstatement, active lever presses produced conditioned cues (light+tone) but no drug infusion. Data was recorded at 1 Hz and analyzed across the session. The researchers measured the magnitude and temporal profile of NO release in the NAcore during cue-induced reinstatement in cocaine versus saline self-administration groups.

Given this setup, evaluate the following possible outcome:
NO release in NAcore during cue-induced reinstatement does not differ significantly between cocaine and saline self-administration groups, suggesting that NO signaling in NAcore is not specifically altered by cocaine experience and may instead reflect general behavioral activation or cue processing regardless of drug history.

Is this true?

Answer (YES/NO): NO